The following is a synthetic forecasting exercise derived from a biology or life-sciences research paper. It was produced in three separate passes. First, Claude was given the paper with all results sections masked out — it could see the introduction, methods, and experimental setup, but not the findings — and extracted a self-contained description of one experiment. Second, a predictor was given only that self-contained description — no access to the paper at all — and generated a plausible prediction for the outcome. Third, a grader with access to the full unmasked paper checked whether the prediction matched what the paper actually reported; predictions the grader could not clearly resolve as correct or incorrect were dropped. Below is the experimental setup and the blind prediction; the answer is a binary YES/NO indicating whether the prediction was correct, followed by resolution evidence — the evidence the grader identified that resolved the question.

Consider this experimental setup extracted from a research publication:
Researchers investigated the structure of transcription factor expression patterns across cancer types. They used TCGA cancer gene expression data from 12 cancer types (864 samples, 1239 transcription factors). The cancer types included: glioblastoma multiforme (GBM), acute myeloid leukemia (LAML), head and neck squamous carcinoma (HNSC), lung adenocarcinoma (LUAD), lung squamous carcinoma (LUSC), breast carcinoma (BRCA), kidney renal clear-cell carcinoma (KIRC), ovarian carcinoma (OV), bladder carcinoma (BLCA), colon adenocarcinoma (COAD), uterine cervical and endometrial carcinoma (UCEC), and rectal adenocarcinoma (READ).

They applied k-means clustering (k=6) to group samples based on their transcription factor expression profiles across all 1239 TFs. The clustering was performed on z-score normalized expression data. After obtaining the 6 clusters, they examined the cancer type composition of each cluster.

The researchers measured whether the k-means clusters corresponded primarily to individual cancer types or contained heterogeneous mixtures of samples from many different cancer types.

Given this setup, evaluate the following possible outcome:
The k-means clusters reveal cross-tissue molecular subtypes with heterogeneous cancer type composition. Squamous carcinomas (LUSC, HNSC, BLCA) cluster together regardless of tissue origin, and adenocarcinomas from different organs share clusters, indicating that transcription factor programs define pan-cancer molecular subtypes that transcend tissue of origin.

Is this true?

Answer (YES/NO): NO